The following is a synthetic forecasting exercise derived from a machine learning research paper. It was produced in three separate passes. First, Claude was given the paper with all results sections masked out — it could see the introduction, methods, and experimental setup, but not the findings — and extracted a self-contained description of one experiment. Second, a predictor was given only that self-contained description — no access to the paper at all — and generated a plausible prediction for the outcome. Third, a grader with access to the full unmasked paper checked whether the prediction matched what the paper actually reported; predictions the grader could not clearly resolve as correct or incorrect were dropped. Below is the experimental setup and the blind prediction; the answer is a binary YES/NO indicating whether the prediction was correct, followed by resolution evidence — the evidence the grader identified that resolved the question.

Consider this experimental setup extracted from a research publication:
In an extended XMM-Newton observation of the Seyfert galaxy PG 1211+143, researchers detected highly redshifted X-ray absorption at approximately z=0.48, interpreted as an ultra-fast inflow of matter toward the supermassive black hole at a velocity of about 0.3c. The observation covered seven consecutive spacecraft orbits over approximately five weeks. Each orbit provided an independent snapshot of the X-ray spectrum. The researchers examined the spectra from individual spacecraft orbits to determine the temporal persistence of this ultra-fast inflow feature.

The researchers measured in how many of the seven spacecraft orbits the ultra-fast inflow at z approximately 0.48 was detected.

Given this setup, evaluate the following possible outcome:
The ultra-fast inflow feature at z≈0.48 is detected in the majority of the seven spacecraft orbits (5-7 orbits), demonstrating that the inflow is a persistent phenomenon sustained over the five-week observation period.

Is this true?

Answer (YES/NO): NO